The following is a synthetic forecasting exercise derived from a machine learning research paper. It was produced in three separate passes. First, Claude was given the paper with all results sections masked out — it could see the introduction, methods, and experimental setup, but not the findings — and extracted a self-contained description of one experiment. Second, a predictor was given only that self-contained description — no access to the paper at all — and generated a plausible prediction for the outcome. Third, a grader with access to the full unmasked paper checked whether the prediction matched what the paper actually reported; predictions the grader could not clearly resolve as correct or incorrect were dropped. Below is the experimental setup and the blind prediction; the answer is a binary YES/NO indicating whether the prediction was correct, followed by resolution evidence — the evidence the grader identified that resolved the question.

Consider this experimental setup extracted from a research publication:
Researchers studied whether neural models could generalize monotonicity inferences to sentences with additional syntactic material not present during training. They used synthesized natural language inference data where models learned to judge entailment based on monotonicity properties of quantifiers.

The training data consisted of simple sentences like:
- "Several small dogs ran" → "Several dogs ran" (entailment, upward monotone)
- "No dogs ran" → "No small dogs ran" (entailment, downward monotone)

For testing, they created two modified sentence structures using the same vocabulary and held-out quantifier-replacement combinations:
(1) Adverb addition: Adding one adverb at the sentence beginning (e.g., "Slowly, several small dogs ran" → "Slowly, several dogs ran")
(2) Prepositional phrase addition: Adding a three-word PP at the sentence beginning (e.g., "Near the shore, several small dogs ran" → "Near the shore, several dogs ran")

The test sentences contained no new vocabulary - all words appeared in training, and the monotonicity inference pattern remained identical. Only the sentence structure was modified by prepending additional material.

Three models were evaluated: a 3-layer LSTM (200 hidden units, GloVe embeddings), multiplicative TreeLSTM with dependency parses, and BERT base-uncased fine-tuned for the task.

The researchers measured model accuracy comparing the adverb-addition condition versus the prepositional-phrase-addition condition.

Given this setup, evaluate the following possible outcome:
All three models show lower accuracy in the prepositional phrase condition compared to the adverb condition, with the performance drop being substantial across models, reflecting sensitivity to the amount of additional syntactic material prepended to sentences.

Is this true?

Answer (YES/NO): YES